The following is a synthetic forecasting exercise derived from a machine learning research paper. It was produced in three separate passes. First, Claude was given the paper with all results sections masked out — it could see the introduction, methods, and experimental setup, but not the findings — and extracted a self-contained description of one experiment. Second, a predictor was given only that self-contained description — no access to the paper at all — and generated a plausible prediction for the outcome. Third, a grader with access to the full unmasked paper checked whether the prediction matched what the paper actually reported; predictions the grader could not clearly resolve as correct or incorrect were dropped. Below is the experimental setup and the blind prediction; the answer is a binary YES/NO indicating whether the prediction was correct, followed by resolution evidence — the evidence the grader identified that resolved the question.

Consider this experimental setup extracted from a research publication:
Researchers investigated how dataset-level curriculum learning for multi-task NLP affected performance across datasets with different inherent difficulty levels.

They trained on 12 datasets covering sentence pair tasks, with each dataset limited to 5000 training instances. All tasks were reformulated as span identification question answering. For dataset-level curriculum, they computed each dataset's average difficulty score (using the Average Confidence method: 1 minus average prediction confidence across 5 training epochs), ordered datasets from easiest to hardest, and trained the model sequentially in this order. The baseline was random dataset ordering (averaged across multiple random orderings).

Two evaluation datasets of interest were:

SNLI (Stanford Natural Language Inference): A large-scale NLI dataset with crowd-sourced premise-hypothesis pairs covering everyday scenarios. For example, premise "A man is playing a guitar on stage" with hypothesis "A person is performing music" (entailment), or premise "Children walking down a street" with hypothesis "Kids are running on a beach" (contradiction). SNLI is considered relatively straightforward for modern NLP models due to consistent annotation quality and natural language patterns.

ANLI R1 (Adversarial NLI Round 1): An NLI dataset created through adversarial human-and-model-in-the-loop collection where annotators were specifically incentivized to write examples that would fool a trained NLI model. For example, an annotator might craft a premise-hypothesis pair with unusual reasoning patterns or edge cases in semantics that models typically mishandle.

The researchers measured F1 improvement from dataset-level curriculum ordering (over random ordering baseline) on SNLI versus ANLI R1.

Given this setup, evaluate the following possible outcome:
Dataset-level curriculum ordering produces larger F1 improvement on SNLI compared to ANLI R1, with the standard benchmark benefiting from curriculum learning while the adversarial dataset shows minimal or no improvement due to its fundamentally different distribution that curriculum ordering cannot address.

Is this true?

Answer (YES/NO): YES